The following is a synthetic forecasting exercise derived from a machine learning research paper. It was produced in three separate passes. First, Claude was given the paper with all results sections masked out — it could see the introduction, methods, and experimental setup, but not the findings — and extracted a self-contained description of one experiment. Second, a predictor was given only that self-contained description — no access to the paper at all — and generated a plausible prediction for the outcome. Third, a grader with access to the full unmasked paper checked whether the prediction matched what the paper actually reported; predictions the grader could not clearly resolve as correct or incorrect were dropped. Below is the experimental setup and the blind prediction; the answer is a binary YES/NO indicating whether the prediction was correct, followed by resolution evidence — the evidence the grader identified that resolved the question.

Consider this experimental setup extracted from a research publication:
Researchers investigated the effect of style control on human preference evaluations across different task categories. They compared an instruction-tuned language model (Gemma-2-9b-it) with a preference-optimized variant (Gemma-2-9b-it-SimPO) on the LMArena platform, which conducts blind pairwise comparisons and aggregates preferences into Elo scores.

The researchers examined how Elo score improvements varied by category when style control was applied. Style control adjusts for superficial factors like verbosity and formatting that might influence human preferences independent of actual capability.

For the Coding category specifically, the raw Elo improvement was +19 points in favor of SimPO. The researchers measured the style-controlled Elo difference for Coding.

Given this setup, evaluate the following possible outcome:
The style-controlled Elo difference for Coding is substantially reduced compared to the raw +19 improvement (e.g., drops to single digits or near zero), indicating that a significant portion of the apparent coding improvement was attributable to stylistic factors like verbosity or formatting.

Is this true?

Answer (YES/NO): YES